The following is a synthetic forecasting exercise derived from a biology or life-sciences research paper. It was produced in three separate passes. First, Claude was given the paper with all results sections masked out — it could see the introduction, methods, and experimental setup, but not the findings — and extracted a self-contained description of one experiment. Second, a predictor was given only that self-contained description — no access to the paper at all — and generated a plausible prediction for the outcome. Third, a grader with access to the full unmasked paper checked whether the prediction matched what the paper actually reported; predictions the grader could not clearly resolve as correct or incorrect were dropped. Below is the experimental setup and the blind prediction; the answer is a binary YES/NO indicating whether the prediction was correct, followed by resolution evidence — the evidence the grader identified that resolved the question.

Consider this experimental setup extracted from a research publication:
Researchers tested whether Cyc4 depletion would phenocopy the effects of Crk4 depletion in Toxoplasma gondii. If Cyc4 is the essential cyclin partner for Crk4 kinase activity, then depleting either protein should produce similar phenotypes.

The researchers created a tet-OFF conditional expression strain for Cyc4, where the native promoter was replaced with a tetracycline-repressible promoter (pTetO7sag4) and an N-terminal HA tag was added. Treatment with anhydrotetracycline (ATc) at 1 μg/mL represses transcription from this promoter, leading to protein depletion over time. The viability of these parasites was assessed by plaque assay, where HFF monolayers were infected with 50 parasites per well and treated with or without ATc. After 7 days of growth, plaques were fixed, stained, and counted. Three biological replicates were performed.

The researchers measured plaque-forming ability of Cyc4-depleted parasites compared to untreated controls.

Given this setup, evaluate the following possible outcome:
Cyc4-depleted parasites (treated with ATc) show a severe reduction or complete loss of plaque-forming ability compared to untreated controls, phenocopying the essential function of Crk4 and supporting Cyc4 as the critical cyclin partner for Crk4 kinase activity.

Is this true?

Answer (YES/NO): YES